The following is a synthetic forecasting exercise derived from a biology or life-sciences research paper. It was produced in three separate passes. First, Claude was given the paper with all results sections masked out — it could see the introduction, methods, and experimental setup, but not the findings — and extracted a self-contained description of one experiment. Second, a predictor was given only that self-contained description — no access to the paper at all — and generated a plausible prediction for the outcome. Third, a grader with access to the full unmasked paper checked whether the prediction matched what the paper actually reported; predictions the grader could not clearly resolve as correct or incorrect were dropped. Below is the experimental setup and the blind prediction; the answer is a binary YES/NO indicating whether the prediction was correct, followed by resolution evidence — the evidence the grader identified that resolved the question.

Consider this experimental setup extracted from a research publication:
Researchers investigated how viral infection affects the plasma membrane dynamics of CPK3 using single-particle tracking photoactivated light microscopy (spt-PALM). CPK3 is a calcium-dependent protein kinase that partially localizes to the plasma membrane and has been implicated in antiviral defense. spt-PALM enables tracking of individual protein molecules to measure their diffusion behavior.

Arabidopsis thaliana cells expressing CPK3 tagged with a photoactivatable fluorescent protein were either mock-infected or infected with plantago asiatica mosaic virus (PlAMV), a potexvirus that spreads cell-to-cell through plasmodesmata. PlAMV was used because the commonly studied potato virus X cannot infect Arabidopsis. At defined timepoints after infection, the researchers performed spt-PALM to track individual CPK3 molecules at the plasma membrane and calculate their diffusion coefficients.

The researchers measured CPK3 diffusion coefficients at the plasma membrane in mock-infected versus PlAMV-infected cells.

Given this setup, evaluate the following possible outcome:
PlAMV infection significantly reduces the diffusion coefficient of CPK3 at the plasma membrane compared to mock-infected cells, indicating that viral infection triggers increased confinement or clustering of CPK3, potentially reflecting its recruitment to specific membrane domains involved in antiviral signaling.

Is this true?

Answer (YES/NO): YES